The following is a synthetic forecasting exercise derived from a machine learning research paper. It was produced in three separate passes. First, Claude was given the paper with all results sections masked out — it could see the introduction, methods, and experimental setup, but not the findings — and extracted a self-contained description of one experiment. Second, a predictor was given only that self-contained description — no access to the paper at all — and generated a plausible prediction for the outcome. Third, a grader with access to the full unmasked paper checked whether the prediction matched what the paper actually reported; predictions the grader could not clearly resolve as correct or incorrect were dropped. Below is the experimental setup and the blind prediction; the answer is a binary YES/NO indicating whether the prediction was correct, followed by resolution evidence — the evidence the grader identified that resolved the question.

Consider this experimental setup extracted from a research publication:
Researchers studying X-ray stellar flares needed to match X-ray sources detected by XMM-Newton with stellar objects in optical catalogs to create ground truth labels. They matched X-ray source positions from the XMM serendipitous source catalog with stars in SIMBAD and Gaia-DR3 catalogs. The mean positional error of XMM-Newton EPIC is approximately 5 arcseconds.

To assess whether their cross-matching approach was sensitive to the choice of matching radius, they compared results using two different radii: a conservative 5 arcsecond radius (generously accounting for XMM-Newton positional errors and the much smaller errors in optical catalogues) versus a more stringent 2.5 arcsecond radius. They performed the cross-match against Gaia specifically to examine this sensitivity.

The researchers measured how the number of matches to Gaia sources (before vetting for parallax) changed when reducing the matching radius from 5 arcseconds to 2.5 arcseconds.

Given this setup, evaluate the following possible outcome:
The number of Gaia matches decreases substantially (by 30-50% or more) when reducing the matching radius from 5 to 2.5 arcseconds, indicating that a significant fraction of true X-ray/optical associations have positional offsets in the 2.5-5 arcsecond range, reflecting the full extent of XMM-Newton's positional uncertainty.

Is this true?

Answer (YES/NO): NO